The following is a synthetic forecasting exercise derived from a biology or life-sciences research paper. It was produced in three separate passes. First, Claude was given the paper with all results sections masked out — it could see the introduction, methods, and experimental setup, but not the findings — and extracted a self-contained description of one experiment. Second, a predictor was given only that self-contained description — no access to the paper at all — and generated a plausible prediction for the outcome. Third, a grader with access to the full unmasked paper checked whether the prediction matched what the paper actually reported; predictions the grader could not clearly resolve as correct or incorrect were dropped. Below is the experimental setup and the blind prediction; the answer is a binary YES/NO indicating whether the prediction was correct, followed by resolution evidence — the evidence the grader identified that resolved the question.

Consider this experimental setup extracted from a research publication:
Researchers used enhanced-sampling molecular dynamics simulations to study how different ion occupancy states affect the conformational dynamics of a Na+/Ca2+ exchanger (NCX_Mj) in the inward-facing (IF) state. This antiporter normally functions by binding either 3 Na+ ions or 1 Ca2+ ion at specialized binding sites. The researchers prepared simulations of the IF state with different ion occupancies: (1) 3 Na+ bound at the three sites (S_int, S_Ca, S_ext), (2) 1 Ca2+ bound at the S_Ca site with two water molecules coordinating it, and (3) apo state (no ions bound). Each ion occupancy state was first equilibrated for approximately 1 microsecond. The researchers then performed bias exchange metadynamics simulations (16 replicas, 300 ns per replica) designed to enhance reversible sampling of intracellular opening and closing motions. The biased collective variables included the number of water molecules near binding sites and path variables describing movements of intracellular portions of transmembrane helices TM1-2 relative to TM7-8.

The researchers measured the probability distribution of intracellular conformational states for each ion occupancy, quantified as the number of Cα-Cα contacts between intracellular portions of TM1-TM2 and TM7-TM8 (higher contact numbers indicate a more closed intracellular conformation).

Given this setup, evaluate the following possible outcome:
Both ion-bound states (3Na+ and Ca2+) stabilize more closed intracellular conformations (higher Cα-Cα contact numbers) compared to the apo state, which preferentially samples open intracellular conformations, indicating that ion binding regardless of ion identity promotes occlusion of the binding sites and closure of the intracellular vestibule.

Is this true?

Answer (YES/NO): YES